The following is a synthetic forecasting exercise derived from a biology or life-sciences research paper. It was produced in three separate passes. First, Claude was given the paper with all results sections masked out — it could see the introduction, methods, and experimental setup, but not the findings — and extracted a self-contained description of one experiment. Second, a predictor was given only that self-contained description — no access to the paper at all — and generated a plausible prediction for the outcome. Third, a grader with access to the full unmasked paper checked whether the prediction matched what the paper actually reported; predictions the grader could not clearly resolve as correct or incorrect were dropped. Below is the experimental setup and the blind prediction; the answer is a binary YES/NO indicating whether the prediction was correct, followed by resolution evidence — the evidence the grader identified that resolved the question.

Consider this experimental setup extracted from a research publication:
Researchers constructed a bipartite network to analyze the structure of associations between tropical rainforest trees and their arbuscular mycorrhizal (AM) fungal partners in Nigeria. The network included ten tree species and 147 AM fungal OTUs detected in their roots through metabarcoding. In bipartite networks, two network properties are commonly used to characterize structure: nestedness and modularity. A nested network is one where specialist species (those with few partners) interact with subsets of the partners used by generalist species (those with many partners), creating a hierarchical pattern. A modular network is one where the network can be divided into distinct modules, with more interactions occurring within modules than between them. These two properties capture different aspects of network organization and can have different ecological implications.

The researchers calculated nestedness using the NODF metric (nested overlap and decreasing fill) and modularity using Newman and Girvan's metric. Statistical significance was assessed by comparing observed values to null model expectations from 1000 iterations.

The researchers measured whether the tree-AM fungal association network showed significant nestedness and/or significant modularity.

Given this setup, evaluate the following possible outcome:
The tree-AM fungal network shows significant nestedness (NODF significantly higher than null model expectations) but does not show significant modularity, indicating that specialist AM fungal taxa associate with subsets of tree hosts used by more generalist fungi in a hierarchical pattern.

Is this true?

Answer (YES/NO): NO